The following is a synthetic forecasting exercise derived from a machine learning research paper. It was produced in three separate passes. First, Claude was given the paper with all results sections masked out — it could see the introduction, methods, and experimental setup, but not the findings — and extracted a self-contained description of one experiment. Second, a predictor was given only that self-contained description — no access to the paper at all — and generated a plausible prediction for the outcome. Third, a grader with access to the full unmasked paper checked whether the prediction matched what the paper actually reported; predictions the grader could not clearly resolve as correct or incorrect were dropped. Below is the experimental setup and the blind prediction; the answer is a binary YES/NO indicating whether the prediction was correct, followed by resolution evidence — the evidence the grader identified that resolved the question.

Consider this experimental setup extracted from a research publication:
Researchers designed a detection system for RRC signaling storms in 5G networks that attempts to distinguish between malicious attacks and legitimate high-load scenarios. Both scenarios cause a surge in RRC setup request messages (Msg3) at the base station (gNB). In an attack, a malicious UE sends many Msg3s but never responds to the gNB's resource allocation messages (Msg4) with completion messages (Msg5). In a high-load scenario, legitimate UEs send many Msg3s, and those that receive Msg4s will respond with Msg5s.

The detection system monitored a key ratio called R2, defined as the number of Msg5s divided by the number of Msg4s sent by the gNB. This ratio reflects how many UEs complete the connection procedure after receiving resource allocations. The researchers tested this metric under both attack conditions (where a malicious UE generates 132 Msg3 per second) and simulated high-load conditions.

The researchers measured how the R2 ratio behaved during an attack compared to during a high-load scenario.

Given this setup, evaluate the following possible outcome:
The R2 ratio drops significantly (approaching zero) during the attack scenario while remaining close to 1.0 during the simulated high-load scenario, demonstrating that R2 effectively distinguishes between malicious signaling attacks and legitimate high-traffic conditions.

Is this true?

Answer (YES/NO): YES